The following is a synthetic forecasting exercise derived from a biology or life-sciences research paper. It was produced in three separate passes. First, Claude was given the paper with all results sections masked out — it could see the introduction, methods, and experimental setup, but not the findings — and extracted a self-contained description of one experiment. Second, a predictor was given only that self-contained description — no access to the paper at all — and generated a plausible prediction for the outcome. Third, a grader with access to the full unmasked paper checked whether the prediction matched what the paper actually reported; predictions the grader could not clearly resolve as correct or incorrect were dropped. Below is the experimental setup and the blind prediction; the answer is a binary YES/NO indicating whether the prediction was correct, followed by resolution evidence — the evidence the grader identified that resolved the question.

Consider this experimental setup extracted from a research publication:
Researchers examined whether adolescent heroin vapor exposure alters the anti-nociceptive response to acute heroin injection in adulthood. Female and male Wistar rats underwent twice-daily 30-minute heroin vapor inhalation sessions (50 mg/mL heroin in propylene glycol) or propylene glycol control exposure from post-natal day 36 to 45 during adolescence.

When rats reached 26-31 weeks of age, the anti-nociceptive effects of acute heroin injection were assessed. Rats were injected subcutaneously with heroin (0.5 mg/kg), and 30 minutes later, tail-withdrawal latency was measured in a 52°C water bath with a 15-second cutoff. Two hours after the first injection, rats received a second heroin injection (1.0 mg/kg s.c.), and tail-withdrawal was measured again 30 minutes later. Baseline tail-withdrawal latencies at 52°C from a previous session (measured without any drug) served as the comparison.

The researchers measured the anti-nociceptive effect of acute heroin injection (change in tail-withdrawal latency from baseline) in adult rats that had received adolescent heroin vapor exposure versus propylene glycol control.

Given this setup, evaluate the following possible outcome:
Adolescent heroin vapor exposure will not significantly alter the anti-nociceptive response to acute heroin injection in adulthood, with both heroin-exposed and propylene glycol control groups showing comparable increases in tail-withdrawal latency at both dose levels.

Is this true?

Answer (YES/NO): NO